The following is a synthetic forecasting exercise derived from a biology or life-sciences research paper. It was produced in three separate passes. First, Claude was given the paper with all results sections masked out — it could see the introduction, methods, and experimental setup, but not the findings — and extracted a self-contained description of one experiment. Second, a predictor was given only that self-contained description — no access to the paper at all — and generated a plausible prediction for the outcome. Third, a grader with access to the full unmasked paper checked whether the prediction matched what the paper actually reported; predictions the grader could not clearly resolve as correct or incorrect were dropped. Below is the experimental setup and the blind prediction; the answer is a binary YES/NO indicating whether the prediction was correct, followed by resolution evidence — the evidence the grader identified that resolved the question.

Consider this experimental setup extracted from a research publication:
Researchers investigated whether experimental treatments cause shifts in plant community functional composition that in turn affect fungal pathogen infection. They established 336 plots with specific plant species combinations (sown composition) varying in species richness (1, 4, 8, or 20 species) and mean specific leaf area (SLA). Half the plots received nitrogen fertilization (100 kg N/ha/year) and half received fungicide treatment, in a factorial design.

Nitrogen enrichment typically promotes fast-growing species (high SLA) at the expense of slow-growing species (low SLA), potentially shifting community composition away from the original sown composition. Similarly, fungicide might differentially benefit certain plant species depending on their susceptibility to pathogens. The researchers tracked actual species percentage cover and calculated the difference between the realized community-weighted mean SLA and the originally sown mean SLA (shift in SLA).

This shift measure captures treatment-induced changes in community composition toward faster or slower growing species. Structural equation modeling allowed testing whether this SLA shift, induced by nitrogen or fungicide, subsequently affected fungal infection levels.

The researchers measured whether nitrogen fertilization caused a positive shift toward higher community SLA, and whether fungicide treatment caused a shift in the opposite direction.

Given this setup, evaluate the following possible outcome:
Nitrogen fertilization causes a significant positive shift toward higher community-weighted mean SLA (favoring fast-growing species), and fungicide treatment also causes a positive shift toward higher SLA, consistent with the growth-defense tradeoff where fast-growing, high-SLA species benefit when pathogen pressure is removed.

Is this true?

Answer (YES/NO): NO